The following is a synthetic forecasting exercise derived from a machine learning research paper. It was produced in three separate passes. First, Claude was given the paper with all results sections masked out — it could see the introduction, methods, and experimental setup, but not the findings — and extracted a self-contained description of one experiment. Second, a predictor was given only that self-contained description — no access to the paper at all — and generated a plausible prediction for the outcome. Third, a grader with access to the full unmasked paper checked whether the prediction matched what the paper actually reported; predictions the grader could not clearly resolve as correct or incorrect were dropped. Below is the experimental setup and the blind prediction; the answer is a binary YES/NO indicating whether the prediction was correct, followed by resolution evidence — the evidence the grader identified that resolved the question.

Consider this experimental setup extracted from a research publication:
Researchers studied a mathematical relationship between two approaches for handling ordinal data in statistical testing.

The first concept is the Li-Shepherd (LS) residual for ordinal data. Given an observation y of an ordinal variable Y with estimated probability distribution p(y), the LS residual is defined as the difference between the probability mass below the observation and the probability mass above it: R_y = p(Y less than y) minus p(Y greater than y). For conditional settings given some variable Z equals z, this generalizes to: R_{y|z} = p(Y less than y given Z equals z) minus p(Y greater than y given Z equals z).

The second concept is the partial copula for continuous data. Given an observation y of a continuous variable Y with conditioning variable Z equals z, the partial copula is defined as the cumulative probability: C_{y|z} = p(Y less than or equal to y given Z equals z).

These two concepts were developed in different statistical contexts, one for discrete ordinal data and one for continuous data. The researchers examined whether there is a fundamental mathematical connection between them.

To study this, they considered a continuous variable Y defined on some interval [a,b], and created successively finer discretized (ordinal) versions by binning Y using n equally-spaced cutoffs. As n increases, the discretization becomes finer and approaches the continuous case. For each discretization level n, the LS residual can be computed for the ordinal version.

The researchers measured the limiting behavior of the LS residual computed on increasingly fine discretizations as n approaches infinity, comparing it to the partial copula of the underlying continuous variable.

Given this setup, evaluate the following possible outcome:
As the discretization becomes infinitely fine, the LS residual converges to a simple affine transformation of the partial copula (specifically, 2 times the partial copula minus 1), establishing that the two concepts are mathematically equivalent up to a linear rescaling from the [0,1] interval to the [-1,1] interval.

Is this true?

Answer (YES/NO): YES